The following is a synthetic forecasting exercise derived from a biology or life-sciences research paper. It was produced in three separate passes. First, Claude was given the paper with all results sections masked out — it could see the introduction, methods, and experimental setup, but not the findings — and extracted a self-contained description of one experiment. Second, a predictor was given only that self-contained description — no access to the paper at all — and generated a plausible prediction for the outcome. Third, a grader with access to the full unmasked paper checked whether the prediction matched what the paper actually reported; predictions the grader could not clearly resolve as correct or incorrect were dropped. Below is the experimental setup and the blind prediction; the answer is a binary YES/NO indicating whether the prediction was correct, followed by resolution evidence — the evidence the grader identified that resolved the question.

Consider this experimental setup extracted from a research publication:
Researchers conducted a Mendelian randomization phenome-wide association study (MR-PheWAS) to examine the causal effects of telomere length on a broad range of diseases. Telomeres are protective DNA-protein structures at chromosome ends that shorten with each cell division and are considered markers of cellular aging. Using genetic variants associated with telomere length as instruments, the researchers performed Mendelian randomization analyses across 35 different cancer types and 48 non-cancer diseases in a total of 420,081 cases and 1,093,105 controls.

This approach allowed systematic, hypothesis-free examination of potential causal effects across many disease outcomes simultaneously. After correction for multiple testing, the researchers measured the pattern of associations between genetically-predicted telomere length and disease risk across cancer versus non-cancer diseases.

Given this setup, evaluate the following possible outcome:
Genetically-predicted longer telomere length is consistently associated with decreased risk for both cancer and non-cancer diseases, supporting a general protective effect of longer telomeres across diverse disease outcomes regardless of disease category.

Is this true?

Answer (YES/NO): NO